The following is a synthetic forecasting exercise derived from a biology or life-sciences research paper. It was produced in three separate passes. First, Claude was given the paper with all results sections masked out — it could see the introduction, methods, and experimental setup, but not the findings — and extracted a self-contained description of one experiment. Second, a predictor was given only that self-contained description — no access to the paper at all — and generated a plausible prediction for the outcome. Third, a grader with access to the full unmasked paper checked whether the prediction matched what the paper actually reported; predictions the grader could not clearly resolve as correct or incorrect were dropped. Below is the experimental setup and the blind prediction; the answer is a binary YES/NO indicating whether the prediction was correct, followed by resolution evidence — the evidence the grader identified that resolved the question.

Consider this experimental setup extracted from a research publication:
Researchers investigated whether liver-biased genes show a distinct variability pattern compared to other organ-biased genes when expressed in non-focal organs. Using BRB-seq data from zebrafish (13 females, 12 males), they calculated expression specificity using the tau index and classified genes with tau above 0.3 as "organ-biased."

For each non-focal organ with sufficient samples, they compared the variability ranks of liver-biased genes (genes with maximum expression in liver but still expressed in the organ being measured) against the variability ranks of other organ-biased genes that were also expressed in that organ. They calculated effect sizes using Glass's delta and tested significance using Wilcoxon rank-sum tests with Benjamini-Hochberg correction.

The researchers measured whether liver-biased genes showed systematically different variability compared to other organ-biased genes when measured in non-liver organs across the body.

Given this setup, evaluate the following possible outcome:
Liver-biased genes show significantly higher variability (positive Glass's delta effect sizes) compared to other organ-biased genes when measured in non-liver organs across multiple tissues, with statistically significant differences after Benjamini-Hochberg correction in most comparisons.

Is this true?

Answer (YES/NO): YES